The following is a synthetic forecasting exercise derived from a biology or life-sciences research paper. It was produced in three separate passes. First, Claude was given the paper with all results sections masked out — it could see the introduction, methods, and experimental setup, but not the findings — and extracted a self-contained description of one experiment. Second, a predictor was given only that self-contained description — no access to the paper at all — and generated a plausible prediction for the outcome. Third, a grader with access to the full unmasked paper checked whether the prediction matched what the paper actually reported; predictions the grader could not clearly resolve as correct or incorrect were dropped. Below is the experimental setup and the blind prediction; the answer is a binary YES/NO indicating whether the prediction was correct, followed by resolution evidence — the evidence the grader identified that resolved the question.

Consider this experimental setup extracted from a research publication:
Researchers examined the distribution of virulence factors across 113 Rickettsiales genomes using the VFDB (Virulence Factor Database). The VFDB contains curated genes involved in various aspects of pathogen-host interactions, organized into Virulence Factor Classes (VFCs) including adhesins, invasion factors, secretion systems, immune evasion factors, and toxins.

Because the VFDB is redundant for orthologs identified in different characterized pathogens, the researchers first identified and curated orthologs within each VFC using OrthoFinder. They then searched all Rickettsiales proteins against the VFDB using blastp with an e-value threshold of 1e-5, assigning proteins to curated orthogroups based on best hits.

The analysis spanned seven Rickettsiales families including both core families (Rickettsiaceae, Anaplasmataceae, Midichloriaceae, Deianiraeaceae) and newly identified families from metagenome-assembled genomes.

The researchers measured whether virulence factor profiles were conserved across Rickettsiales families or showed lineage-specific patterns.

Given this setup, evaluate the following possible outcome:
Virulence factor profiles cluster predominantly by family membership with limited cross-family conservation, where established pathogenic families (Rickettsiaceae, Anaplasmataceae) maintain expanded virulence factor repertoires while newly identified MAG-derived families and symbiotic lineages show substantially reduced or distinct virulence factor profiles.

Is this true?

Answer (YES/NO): NO